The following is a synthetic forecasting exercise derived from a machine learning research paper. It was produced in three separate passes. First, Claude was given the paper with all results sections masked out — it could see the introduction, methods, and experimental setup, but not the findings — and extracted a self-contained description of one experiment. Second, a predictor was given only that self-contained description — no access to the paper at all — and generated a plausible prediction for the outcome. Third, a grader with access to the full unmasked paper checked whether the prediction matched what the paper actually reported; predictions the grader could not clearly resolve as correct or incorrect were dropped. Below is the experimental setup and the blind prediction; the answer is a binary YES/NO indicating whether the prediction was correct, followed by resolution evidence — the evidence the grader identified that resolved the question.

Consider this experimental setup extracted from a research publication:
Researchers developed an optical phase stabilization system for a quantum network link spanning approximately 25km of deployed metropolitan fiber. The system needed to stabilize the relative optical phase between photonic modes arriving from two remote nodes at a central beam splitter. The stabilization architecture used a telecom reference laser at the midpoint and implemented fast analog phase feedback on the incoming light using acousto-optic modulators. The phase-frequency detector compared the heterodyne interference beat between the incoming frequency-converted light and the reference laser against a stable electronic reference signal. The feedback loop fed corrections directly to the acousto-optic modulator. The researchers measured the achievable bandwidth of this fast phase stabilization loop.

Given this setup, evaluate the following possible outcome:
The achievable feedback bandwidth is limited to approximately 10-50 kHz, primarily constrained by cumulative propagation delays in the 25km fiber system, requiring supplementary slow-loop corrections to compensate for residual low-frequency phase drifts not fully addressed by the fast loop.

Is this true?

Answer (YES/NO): NO